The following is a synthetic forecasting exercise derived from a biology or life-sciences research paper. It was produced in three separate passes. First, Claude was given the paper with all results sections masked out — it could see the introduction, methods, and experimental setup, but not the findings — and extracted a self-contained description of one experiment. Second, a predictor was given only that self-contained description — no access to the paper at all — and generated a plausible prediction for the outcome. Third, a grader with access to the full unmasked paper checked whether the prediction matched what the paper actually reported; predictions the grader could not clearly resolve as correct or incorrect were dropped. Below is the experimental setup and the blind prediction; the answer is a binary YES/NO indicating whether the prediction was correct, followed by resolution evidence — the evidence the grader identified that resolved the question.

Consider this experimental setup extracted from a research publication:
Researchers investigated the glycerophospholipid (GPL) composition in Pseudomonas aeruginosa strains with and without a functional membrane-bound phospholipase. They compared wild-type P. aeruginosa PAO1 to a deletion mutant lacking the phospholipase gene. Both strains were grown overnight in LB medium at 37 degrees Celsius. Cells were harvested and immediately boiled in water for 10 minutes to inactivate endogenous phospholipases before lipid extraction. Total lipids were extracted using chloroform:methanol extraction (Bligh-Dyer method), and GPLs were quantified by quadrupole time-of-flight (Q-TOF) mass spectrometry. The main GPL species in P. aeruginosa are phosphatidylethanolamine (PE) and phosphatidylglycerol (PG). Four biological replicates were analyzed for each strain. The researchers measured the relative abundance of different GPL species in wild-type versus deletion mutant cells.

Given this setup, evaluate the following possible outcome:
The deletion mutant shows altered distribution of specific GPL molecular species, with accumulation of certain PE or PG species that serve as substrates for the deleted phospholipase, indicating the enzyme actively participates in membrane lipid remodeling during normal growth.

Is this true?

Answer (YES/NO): YES